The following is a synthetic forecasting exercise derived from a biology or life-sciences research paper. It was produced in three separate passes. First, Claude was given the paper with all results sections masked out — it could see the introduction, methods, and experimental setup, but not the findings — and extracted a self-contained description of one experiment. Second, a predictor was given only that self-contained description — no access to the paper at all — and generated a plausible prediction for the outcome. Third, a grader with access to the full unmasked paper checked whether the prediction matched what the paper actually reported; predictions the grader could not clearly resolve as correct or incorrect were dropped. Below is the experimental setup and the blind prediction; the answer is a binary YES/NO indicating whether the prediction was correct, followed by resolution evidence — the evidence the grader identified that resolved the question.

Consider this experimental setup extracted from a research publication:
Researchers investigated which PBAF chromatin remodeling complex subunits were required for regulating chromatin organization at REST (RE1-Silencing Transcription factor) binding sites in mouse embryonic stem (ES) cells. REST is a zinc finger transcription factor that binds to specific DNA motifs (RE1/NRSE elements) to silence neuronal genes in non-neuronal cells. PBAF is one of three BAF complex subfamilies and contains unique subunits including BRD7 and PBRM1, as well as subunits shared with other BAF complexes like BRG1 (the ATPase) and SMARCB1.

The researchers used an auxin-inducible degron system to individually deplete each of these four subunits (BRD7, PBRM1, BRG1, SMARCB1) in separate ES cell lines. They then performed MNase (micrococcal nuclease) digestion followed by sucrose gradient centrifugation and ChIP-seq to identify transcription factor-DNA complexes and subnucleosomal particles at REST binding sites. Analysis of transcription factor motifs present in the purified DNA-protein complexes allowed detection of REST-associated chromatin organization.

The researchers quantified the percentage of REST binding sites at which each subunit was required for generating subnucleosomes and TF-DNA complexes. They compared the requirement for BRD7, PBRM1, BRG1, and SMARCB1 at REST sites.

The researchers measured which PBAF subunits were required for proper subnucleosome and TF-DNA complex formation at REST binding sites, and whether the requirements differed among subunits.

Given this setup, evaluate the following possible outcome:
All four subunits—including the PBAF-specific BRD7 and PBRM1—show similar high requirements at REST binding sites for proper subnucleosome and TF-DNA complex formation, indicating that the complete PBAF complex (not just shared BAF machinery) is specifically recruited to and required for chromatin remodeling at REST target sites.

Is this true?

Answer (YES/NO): NO